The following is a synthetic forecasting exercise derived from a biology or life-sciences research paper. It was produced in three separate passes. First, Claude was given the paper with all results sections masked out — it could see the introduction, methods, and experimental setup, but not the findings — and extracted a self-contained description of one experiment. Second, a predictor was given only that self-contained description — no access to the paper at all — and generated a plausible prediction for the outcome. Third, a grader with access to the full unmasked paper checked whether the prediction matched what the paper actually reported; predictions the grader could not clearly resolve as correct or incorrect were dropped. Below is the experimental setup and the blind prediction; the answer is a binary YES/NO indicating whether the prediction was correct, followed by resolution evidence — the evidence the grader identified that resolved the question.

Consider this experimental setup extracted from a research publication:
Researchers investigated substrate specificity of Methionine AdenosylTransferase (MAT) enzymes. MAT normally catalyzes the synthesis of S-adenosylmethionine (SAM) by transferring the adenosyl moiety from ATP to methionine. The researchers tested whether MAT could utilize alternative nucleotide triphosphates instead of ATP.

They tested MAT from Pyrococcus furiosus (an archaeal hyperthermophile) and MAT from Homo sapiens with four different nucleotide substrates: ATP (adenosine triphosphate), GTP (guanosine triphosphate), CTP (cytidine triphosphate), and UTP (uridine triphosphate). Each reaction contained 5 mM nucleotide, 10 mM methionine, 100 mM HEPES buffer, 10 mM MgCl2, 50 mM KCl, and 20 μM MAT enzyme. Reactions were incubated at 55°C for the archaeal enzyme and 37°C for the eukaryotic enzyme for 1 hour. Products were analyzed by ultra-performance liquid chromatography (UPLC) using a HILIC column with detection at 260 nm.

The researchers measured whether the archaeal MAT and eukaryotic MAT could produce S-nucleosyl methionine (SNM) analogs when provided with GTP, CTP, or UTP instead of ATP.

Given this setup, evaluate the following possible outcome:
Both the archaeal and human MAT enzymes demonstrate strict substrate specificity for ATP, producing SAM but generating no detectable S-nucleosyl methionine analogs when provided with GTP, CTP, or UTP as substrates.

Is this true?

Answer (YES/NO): NO